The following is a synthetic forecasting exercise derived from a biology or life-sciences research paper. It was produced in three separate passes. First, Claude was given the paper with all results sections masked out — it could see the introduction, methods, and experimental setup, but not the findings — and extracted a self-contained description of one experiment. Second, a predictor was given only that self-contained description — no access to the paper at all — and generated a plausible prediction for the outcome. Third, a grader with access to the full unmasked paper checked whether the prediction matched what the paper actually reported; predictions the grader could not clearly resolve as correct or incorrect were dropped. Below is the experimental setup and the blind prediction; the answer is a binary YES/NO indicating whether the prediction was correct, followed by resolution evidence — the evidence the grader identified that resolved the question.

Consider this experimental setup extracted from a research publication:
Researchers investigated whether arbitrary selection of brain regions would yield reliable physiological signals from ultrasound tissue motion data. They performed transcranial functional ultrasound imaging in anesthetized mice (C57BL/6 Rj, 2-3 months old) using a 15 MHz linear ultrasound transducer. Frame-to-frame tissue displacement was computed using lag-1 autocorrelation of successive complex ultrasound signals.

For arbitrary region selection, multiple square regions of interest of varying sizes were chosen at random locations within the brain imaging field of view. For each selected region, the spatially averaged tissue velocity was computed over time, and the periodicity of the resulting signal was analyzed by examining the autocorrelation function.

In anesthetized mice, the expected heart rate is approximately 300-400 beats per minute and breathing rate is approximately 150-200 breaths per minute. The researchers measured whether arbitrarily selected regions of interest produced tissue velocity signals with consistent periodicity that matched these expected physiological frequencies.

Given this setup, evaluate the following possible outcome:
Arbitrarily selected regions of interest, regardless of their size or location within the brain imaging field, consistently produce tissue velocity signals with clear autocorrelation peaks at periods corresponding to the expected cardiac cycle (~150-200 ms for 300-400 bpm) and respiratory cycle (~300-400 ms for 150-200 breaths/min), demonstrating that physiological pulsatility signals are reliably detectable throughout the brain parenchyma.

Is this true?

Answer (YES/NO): NO